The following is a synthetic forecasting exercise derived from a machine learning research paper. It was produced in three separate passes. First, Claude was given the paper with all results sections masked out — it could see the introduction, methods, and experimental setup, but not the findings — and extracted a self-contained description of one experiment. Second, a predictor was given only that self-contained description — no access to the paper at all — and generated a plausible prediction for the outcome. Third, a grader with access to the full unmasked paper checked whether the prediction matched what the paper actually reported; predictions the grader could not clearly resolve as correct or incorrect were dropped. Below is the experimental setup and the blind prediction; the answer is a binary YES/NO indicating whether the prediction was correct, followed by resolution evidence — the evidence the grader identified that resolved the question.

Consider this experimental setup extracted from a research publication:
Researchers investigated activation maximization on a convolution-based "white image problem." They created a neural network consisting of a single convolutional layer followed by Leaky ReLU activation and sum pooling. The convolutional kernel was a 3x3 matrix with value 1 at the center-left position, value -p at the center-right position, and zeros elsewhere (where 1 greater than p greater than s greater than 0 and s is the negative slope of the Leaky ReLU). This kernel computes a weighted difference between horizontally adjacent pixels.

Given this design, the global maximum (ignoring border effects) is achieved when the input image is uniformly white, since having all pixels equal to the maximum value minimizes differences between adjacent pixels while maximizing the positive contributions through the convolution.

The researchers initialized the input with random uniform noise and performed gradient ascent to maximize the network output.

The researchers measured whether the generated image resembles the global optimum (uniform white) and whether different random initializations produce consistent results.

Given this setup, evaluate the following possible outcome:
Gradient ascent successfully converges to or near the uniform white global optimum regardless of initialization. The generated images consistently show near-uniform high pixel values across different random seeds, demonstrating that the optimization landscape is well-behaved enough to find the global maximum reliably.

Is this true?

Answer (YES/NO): NO